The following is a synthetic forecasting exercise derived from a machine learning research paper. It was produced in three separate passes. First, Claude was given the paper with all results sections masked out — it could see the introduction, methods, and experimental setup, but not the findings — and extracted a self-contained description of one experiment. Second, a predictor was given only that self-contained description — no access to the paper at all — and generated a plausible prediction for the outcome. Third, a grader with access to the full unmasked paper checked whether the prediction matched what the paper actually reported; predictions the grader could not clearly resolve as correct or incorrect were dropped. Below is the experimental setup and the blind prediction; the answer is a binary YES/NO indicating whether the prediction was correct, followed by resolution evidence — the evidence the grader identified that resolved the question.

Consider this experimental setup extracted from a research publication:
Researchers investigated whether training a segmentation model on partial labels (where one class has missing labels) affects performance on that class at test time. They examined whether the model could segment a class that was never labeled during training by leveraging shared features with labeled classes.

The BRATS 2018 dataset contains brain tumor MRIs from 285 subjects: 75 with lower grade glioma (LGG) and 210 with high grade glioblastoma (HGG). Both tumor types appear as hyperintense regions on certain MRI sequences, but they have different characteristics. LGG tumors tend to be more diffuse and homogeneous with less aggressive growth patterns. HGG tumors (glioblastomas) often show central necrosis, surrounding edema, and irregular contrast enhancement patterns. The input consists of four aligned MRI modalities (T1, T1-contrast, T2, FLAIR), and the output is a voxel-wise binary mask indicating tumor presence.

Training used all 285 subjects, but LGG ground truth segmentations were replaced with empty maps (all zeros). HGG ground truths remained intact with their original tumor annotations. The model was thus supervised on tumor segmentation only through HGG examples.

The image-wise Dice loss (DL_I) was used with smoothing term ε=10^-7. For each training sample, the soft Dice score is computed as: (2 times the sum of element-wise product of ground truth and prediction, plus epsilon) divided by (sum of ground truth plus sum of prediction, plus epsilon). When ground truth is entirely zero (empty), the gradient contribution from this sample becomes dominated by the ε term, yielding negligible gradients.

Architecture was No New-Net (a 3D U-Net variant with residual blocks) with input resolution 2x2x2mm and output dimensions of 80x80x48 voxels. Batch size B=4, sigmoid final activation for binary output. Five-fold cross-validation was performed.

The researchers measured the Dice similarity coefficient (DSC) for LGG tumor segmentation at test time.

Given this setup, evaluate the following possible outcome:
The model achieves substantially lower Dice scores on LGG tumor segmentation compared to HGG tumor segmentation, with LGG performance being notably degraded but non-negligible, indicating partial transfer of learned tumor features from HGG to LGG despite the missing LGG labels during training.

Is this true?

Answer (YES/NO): NO